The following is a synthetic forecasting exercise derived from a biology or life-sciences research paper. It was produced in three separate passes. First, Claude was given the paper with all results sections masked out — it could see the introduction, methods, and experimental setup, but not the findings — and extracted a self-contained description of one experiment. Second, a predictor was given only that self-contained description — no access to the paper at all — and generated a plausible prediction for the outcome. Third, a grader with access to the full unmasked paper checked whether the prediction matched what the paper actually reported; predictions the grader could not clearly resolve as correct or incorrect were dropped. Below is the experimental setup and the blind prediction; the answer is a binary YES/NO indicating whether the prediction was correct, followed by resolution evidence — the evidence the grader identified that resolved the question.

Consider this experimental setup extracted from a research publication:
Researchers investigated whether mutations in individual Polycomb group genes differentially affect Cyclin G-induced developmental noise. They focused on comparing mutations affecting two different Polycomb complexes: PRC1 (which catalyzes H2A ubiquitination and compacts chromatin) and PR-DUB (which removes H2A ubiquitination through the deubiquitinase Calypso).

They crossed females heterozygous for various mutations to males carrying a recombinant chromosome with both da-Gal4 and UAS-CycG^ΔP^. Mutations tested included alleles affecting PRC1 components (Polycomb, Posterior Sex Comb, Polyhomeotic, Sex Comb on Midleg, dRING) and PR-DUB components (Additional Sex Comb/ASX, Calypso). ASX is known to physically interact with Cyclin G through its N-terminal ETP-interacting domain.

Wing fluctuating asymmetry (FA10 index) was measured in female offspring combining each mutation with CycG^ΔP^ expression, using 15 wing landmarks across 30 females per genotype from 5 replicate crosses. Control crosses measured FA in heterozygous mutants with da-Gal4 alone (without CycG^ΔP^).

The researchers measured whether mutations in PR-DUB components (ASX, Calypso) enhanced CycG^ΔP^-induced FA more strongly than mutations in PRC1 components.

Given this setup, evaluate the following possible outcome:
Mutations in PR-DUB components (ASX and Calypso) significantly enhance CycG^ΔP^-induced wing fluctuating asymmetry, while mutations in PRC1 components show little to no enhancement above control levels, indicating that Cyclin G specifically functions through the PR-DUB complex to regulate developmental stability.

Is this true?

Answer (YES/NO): NO